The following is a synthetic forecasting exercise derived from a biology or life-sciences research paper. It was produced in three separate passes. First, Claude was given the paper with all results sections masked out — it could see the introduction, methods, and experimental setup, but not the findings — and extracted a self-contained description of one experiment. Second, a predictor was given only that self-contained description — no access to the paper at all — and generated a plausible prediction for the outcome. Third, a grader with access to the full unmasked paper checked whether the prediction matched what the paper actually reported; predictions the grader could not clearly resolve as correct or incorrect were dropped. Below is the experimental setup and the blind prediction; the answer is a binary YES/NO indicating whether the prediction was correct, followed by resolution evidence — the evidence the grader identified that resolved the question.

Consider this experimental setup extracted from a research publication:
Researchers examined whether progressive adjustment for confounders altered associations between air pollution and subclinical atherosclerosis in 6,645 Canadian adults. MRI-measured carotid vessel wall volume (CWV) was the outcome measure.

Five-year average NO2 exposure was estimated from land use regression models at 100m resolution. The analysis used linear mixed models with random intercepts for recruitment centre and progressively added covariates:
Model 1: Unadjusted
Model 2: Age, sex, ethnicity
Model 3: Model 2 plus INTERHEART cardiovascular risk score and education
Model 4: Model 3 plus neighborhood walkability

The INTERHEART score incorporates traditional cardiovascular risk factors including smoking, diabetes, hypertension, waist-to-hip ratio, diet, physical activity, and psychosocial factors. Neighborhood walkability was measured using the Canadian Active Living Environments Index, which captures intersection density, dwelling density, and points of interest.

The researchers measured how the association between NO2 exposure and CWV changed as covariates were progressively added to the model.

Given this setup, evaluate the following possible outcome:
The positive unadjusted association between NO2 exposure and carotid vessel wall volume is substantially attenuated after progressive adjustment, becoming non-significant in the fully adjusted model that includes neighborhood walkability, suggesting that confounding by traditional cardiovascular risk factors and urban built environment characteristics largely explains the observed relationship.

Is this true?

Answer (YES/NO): NO